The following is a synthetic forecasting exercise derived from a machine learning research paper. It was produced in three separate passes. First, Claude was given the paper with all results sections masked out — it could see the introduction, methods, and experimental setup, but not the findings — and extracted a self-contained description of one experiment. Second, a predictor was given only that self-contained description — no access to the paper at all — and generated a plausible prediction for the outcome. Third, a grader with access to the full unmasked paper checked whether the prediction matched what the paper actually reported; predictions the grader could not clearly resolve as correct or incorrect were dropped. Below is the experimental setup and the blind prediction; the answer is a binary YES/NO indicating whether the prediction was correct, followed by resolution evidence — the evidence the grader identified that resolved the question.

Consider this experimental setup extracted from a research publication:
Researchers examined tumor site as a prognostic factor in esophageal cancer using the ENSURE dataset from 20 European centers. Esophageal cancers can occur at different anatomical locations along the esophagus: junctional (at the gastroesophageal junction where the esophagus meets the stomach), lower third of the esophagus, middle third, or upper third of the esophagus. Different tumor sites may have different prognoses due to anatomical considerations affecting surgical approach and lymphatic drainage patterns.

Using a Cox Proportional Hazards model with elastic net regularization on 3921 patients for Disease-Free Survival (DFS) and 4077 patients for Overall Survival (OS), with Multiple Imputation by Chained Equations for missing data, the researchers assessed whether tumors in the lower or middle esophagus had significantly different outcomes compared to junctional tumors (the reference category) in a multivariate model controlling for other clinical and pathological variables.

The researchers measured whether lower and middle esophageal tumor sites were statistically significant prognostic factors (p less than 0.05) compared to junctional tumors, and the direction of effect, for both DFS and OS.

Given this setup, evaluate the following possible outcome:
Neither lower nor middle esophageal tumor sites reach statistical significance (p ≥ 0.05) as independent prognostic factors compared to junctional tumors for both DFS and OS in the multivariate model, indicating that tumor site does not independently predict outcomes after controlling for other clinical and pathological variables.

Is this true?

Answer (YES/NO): NO